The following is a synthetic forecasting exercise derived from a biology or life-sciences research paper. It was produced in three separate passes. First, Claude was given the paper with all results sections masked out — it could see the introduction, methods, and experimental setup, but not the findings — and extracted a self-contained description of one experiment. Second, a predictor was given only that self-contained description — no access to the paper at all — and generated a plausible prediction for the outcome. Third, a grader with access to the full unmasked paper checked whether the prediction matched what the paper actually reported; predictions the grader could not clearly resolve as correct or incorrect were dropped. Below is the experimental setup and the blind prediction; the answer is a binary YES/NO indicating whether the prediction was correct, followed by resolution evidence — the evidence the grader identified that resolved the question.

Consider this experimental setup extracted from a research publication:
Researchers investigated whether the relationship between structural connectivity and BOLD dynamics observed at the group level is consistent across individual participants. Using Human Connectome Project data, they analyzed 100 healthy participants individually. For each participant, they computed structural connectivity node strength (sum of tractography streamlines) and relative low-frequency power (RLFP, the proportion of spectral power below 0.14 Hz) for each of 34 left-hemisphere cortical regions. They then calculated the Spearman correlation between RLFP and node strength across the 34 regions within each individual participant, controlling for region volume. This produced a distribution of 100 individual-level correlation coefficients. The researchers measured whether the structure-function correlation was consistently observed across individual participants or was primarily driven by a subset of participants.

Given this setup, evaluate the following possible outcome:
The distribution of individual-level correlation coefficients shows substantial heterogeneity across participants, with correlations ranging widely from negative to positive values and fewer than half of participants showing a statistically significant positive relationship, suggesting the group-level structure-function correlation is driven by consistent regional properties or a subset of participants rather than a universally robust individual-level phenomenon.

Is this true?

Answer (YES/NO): NO